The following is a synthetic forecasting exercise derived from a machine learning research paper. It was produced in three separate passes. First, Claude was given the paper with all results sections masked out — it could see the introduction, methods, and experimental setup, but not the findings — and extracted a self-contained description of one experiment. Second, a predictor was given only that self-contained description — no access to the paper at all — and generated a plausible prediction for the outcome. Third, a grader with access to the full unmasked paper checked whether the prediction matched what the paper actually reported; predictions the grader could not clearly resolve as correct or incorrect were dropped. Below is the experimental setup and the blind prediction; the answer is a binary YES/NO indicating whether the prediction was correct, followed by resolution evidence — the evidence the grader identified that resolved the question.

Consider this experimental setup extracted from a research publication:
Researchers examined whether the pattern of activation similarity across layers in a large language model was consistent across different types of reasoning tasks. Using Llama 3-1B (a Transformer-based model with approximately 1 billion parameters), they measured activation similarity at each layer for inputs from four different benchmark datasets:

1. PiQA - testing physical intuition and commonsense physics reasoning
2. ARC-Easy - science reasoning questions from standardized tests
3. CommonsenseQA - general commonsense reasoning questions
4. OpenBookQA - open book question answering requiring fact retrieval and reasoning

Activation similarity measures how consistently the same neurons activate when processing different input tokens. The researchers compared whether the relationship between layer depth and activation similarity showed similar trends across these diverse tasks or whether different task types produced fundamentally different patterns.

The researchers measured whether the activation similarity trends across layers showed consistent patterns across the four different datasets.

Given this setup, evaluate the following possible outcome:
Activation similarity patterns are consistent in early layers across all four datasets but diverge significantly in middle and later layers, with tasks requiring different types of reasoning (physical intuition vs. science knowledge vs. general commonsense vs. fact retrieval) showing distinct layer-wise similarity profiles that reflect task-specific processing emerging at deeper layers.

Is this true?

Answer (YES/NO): NO